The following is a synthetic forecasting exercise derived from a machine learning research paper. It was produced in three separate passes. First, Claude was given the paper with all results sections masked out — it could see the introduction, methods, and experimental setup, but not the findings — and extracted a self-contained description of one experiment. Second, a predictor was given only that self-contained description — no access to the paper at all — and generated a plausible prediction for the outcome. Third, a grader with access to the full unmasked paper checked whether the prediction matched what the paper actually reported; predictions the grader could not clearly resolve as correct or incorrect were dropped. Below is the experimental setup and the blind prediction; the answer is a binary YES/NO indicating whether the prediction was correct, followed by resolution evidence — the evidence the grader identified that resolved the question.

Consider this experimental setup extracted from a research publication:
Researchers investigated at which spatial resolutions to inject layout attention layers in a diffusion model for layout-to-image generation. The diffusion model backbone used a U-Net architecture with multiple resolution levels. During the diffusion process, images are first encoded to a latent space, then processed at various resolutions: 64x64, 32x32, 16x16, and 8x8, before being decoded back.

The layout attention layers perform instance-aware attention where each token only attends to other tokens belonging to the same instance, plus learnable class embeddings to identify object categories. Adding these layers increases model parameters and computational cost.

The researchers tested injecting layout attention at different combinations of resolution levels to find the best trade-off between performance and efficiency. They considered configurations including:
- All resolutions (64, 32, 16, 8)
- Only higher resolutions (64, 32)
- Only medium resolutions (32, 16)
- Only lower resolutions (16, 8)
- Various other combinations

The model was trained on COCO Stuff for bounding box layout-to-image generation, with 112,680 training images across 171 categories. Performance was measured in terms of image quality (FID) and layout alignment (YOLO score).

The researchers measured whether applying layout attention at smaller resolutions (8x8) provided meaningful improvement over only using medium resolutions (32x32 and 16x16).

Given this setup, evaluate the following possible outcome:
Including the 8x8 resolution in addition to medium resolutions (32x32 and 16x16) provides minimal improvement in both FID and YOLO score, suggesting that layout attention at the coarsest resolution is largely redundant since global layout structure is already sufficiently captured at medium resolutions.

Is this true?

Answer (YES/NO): YES